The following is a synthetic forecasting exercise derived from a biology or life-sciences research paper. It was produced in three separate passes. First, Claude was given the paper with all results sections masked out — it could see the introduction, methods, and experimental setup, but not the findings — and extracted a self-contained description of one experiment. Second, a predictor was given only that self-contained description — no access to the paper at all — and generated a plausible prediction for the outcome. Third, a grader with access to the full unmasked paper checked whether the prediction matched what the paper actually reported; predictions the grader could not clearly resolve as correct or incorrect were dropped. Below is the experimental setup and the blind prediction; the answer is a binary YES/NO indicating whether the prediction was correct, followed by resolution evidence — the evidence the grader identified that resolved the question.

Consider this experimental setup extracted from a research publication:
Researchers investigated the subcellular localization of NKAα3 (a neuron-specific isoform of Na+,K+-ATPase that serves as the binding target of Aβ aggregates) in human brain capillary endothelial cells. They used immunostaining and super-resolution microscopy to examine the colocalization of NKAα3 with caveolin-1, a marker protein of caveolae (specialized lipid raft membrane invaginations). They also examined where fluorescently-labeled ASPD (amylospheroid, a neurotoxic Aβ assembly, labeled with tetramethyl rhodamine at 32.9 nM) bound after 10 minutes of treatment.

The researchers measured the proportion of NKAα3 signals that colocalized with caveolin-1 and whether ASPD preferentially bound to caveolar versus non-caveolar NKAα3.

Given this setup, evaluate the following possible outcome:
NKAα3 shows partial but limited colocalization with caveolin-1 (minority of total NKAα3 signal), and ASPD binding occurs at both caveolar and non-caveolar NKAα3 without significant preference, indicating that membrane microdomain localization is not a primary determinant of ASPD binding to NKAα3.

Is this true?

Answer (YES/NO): NO